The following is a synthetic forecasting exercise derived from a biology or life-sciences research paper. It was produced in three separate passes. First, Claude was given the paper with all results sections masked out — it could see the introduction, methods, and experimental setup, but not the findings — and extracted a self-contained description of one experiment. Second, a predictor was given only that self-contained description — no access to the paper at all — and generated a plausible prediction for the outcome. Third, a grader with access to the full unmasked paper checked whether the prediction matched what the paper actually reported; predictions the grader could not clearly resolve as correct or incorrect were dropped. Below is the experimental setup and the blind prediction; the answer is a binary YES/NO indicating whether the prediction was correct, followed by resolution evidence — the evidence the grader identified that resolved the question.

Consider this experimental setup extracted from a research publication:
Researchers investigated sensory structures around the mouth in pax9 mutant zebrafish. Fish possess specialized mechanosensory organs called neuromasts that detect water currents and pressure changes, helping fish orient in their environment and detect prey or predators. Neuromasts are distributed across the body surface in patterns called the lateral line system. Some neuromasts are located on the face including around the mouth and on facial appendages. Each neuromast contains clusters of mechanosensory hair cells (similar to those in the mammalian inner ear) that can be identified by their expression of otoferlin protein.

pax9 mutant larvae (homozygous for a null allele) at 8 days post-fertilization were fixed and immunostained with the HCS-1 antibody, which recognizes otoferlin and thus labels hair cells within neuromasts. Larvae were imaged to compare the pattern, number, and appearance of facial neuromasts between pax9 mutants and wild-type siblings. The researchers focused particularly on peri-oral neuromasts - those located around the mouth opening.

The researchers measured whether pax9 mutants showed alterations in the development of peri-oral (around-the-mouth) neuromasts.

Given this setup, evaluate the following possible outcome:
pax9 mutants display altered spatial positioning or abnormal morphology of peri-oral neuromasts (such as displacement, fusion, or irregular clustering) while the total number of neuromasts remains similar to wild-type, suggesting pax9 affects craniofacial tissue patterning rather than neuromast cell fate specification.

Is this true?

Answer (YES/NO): NO